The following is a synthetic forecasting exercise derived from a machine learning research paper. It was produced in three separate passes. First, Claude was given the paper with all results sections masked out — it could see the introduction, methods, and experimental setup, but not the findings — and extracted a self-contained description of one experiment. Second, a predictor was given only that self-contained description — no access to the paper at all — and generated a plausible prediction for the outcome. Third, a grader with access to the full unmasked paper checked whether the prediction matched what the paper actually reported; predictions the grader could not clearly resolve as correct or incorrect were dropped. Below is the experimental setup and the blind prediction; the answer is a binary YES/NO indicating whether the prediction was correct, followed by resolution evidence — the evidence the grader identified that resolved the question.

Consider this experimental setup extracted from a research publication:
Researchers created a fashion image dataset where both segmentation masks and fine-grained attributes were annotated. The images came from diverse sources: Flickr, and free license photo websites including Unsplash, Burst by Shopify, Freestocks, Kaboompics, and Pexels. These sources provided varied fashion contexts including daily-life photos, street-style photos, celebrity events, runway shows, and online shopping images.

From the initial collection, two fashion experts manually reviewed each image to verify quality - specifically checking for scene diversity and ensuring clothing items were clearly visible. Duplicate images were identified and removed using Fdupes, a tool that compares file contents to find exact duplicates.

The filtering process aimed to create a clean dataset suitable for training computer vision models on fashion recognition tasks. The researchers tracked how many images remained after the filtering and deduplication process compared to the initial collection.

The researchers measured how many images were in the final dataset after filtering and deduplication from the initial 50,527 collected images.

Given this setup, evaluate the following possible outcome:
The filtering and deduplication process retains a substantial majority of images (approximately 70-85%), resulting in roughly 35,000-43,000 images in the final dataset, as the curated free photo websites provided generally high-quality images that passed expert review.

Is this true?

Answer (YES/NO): NO